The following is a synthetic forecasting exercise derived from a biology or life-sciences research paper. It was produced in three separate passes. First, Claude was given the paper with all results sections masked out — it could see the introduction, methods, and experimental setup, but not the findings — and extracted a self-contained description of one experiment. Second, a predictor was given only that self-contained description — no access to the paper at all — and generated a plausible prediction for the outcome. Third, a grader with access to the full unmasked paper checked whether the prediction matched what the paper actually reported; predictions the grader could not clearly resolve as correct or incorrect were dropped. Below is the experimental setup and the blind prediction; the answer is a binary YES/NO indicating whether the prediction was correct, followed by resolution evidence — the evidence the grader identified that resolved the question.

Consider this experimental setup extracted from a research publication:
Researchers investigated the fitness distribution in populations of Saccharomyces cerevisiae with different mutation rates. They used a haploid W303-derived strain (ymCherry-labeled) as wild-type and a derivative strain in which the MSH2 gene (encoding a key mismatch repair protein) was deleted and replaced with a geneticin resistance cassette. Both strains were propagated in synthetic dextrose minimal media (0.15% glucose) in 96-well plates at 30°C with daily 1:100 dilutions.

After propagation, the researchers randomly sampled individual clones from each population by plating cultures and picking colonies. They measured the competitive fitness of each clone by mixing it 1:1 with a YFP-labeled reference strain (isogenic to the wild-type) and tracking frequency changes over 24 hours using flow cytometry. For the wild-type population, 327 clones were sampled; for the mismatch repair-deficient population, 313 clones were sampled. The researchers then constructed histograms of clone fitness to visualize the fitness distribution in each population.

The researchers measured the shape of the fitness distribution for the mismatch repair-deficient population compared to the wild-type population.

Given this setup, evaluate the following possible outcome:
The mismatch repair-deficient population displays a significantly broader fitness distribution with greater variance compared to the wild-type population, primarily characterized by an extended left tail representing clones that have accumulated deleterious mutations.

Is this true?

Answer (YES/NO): YES